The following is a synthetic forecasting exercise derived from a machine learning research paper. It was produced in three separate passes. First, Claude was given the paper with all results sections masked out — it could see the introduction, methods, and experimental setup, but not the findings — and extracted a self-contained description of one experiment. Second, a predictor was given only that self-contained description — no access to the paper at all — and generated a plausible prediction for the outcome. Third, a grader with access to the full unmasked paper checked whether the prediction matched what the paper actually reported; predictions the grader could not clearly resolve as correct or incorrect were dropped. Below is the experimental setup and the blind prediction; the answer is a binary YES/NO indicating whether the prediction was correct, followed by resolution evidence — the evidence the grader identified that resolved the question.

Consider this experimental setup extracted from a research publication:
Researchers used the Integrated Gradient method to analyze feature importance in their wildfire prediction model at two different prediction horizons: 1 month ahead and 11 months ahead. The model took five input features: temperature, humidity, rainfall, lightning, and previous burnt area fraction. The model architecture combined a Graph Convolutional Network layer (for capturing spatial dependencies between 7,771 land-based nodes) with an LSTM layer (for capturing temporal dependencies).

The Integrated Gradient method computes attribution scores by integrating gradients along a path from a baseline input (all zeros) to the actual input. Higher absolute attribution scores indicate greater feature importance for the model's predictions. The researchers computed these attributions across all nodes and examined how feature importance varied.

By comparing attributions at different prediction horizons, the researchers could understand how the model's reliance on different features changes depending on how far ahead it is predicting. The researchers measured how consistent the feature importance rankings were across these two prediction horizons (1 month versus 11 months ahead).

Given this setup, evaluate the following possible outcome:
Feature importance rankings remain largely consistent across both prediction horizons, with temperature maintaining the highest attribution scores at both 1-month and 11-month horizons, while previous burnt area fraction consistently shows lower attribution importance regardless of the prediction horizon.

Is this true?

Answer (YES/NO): NO